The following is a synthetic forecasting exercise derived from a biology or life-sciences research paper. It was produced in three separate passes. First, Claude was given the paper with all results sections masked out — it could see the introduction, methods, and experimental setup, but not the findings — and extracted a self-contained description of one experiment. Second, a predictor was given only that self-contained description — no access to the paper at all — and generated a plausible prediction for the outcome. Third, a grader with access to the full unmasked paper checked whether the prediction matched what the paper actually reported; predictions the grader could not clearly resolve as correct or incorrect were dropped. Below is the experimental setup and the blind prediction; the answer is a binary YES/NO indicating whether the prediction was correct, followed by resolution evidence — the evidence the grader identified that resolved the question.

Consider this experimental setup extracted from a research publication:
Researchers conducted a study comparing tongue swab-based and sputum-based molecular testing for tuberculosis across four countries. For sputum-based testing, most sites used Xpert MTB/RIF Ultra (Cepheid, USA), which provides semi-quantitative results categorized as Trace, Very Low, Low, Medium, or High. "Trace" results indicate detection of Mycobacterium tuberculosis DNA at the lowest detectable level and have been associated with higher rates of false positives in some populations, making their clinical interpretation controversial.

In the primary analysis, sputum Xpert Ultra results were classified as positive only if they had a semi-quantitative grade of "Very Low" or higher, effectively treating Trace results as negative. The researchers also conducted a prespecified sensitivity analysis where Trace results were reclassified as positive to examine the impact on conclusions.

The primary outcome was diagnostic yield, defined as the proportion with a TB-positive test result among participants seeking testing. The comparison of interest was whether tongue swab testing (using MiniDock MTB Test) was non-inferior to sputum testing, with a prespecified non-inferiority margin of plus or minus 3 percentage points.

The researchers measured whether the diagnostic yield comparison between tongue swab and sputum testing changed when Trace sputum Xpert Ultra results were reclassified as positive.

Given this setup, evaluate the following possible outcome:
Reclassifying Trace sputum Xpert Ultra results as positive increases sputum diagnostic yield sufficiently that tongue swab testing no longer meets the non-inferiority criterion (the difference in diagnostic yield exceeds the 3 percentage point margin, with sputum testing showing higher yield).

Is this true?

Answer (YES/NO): NO